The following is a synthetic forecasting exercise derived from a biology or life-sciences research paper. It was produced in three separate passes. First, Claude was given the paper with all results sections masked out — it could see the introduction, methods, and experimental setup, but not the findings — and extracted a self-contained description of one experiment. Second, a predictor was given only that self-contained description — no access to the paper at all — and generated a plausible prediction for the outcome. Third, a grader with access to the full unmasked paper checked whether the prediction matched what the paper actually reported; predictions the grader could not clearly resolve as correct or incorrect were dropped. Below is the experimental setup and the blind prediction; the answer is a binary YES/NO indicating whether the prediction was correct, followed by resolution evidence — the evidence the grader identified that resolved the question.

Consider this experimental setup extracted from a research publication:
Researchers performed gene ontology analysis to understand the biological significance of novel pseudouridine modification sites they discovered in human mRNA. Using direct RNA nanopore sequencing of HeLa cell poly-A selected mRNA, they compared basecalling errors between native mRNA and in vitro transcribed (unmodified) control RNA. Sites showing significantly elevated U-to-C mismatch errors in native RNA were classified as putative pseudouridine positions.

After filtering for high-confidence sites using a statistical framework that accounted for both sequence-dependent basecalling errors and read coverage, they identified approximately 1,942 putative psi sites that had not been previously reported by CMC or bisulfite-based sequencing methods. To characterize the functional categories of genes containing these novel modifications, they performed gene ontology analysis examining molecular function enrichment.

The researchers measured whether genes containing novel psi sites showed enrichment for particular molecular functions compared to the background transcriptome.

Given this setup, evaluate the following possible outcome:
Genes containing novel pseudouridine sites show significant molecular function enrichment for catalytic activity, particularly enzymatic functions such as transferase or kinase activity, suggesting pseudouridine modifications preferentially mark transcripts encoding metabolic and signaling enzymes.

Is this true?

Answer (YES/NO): NO